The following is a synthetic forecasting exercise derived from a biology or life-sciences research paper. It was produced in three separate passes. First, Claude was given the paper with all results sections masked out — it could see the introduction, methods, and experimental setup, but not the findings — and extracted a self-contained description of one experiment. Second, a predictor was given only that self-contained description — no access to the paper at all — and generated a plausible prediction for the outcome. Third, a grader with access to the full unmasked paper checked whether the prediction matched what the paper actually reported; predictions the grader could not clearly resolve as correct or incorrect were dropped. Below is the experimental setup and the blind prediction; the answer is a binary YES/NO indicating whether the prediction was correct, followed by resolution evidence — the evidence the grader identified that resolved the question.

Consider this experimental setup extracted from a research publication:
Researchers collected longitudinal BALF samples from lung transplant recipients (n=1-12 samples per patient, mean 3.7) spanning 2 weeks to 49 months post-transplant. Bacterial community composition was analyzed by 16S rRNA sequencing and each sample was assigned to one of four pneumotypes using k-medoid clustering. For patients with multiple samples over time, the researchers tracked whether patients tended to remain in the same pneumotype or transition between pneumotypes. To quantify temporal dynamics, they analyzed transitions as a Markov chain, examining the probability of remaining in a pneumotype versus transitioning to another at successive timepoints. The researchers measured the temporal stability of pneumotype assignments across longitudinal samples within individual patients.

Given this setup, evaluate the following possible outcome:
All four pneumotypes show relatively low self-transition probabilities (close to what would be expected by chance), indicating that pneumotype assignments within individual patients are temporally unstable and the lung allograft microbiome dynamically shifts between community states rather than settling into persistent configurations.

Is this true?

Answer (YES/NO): NO